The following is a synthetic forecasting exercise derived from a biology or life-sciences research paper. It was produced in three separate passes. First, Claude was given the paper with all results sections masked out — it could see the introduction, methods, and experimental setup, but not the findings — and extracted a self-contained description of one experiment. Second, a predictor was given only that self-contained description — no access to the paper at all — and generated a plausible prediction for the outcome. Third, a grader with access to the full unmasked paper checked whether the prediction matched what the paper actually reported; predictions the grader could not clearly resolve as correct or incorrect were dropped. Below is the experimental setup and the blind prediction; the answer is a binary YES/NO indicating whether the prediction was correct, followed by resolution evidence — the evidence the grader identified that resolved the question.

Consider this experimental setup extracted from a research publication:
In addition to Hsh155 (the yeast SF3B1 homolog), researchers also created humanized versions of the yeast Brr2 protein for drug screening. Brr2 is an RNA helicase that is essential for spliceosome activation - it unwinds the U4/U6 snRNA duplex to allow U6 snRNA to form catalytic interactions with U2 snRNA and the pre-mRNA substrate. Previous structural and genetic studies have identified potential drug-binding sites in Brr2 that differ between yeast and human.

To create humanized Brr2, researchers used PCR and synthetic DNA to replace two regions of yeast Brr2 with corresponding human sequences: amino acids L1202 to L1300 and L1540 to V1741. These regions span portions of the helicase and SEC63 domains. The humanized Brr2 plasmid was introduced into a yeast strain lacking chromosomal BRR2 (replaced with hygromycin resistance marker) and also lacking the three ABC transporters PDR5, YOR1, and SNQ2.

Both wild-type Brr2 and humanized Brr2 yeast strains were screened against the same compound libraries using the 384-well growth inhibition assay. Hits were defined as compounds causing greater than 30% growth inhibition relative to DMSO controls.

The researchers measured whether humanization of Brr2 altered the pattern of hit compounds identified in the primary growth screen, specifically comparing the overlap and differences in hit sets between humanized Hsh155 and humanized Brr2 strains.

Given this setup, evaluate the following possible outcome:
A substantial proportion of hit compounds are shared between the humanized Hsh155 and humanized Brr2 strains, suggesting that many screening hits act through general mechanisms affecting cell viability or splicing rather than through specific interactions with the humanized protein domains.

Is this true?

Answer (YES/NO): NO